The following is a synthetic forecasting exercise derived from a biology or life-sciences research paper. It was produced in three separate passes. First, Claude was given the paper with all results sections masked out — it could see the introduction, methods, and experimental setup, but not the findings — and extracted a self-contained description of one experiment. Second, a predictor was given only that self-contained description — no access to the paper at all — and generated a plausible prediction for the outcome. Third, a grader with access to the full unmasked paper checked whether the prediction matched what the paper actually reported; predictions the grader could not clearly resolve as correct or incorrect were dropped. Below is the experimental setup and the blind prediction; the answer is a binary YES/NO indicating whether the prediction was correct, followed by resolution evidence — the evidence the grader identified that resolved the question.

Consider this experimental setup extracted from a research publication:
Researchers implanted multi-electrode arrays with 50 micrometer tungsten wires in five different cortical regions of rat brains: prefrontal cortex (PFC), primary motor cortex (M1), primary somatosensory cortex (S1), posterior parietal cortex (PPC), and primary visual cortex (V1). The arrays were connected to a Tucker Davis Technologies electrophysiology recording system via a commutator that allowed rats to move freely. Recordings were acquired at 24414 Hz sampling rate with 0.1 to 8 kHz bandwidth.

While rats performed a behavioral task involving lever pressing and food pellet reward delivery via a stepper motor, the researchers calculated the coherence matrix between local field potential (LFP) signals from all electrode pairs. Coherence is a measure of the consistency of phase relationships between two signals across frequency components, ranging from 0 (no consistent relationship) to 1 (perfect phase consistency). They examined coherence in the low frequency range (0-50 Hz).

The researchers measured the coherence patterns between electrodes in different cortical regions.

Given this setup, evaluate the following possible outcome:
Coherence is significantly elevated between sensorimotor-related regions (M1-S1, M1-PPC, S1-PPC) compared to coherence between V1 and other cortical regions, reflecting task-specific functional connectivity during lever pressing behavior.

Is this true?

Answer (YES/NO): NO